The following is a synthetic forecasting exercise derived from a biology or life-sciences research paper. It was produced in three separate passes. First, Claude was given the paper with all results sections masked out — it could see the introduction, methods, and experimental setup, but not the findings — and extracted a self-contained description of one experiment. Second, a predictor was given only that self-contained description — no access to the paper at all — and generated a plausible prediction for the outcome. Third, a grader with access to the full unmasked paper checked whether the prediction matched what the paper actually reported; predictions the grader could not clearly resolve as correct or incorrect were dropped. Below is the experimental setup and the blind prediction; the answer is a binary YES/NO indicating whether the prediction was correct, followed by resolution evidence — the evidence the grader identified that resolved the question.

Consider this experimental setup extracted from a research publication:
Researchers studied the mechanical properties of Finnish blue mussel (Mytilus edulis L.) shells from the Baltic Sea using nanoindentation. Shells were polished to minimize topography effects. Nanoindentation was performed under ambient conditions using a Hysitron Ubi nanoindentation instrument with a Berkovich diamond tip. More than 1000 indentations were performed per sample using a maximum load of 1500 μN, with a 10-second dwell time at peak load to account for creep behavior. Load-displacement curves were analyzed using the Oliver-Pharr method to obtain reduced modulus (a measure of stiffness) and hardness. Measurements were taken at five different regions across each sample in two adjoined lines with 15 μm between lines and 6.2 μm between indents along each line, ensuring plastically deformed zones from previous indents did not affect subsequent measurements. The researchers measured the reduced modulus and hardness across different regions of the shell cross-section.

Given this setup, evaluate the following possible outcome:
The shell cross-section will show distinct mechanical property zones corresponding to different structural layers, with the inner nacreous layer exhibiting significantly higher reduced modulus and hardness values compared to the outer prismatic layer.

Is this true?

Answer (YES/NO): NO